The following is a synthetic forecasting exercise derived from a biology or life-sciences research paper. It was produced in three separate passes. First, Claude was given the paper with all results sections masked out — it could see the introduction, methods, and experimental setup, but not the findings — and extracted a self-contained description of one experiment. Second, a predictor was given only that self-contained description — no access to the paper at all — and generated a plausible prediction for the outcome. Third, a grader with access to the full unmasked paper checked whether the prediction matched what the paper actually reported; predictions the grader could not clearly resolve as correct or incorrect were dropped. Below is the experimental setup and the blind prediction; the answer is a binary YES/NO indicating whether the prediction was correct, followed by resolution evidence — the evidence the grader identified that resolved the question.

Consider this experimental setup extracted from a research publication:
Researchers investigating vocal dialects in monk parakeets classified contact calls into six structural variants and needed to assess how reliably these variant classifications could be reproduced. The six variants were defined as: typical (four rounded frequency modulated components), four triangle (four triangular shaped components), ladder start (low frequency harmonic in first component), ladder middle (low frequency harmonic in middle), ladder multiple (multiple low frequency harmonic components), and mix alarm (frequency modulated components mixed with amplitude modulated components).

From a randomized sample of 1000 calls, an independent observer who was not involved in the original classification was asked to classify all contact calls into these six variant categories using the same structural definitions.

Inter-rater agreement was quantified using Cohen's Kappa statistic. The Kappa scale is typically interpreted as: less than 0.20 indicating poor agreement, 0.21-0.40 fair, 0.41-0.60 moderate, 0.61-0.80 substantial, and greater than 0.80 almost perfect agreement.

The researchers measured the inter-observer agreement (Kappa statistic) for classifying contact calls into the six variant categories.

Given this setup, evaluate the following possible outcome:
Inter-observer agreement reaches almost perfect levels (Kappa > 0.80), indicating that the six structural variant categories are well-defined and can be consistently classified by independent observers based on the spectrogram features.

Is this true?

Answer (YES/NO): NO